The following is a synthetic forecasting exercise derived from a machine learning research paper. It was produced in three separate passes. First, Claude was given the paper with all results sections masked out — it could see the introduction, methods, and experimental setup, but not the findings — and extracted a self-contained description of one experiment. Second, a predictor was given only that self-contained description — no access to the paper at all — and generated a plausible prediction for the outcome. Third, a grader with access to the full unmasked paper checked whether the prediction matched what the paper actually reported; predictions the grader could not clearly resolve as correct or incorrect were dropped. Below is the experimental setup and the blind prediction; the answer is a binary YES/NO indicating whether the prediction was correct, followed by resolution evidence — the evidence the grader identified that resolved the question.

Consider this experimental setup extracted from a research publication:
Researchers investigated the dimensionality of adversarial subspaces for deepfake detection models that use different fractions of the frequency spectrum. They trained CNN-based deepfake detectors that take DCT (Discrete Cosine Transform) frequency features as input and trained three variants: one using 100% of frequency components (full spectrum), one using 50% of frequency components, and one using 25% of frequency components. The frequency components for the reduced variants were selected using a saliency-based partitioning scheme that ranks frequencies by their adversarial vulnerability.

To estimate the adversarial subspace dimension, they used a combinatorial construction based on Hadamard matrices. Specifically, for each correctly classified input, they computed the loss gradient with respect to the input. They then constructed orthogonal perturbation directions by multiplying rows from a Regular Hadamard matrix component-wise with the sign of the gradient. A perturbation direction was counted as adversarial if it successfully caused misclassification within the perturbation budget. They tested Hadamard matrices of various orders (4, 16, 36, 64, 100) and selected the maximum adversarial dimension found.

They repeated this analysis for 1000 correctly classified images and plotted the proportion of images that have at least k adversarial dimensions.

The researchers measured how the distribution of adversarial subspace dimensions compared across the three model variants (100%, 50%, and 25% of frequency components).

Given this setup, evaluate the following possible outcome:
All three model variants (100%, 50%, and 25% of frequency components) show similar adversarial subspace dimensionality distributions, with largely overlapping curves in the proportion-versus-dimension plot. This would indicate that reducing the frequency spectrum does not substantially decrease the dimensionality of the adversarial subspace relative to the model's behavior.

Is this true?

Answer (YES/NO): NO